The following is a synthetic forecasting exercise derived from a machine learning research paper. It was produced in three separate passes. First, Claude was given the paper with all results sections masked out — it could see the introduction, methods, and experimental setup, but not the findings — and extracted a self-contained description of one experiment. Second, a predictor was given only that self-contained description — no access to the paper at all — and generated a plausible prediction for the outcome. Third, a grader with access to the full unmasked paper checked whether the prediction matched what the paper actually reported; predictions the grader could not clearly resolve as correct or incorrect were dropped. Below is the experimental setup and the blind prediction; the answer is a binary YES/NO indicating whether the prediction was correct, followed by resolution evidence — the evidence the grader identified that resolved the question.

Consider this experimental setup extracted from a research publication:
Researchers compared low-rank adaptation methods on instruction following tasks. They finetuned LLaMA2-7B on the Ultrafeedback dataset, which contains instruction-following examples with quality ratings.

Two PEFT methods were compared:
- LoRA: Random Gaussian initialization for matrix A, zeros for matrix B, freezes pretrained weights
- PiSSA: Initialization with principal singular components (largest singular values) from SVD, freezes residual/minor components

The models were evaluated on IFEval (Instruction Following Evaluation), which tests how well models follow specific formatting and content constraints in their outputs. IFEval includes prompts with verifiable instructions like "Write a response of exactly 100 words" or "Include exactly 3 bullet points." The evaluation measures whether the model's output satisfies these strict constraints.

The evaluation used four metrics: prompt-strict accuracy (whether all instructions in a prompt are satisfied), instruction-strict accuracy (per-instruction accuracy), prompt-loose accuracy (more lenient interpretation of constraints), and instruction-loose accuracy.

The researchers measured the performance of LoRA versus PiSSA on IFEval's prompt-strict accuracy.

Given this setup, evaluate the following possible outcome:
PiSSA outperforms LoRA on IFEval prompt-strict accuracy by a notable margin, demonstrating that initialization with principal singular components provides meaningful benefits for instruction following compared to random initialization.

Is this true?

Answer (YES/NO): YES